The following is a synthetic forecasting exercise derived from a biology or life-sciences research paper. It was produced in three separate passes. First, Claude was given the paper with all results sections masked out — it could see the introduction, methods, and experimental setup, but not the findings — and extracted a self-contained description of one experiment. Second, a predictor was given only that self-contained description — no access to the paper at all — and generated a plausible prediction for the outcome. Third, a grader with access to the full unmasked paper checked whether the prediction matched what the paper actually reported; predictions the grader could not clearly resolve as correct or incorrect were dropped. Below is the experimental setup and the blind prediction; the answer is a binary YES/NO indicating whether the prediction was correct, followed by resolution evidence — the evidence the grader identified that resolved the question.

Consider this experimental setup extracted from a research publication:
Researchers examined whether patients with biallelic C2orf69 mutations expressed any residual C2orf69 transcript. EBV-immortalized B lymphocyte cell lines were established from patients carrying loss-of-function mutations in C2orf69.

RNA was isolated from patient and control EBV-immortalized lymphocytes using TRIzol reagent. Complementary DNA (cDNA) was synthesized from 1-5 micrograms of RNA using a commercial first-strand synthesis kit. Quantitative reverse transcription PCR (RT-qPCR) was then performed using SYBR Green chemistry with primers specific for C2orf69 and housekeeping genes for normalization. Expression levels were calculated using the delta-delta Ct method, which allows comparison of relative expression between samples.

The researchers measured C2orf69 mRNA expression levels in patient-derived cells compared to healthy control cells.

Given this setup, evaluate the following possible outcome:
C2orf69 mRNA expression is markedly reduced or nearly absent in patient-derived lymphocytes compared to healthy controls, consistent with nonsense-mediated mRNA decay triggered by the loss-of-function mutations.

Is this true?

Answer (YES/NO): NO